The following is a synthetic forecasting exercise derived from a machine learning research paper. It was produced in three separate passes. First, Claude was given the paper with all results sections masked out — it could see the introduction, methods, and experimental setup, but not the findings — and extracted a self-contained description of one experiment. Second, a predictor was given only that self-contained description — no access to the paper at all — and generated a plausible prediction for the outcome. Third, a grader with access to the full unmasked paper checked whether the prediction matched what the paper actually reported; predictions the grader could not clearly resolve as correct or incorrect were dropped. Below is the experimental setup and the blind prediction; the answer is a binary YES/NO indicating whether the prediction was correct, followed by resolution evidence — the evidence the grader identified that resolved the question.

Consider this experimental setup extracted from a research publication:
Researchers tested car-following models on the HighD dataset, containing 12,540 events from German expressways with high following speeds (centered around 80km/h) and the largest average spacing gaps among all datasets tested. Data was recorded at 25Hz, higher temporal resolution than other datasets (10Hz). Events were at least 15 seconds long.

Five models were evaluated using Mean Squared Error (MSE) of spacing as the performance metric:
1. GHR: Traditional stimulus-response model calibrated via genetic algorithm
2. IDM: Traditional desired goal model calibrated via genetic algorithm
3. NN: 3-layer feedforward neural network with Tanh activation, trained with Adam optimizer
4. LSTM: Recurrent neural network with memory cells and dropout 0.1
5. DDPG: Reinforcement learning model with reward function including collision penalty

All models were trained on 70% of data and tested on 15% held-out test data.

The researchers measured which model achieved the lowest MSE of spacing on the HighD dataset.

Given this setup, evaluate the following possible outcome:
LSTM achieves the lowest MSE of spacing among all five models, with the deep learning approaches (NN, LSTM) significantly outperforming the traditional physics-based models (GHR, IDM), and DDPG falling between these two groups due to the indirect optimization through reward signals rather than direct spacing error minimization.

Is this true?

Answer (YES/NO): NO